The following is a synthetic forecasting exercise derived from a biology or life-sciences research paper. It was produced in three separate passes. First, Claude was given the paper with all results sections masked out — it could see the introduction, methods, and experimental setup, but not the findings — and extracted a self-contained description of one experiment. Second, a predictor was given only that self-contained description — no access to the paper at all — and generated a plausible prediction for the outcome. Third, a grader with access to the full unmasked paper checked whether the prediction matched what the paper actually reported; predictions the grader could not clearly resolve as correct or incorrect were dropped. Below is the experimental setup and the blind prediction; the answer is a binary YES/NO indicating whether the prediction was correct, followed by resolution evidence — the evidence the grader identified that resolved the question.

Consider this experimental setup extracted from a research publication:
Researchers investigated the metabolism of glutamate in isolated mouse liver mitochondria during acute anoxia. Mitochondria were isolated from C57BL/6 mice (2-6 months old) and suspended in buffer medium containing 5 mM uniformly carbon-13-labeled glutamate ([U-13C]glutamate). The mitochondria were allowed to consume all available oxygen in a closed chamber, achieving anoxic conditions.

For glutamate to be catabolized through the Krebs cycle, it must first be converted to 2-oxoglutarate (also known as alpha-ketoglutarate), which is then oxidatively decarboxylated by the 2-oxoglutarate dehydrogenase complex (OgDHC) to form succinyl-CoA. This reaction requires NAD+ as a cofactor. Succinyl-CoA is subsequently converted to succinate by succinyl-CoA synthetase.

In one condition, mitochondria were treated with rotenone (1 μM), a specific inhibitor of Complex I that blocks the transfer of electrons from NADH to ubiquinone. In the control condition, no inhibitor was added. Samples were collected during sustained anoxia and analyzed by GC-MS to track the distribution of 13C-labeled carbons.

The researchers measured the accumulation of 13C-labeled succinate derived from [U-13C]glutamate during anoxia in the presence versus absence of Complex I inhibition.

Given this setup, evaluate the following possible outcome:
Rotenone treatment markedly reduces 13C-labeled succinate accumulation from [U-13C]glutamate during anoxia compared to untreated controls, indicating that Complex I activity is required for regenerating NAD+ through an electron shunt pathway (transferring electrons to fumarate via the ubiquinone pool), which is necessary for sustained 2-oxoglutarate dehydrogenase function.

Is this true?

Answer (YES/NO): YES